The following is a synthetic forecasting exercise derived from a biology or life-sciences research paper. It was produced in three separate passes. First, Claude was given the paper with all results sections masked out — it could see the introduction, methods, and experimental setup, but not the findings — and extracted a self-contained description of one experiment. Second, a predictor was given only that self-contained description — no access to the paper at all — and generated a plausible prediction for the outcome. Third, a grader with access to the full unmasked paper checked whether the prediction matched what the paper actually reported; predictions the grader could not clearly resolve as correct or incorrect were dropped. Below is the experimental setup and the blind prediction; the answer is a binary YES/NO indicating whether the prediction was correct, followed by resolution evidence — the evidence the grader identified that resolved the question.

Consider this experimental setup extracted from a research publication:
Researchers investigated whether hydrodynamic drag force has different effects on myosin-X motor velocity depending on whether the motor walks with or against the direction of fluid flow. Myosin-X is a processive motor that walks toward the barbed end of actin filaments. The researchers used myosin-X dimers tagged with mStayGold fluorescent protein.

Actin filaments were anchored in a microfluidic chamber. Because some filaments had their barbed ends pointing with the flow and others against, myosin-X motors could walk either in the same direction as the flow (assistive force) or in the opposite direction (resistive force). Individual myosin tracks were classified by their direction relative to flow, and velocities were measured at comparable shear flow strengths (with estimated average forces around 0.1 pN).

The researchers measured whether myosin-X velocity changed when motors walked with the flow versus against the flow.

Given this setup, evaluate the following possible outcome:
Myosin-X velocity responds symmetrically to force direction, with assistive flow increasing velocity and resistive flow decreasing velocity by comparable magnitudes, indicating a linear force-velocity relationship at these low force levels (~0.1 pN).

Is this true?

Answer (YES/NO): NO